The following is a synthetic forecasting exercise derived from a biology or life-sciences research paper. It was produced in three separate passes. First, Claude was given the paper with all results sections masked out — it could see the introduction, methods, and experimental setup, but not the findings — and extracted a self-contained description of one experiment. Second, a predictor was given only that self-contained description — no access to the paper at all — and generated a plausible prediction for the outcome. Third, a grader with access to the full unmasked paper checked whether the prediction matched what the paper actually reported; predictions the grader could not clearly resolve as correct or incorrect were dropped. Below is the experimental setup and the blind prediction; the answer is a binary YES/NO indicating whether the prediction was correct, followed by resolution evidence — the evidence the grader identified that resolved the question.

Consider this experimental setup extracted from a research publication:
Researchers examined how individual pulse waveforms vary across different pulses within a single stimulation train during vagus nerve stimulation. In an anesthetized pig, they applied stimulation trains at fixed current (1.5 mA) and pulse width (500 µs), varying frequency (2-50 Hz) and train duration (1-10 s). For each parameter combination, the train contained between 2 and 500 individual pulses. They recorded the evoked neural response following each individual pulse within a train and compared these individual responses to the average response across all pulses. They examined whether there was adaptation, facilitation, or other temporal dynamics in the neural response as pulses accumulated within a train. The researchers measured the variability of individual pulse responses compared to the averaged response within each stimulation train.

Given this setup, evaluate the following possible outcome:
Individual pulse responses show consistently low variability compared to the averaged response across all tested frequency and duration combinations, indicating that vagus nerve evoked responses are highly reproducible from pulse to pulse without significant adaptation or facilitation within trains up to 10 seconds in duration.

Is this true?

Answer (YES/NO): YES